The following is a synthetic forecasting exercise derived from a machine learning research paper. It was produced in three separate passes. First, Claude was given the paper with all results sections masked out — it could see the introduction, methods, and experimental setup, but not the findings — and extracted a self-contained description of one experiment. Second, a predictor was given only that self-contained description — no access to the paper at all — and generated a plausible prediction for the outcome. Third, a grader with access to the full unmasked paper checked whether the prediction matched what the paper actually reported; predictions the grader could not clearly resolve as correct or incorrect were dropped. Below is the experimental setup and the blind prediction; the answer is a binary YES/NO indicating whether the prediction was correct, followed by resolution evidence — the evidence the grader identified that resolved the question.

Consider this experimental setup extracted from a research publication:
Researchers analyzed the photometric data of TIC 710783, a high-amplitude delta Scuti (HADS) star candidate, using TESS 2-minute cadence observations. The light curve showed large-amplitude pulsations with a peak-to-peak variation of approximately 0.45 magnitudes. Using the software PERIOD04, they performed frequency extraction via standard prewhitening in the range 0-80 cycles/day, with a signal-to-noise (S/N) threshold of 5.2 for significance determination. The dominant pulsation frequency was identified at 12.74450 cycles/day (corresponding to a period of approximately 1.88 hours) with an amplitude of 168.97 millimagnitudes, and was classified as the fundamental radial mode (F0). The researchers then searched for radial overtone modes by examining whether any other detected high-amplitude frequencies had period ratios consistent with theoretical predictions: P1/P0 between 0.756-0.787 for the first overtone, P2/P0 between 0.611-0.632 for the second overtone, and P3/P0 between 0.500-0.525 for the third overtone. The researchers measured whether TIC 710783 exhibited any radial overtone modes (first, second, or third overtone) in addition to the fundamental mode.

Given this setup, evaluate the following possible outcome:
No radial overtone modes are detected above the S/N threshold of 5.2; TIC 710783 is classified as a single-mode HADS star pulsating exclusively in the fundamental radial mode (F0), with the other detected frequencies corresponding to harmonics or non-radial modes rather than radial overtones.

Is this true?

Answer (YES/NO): NO